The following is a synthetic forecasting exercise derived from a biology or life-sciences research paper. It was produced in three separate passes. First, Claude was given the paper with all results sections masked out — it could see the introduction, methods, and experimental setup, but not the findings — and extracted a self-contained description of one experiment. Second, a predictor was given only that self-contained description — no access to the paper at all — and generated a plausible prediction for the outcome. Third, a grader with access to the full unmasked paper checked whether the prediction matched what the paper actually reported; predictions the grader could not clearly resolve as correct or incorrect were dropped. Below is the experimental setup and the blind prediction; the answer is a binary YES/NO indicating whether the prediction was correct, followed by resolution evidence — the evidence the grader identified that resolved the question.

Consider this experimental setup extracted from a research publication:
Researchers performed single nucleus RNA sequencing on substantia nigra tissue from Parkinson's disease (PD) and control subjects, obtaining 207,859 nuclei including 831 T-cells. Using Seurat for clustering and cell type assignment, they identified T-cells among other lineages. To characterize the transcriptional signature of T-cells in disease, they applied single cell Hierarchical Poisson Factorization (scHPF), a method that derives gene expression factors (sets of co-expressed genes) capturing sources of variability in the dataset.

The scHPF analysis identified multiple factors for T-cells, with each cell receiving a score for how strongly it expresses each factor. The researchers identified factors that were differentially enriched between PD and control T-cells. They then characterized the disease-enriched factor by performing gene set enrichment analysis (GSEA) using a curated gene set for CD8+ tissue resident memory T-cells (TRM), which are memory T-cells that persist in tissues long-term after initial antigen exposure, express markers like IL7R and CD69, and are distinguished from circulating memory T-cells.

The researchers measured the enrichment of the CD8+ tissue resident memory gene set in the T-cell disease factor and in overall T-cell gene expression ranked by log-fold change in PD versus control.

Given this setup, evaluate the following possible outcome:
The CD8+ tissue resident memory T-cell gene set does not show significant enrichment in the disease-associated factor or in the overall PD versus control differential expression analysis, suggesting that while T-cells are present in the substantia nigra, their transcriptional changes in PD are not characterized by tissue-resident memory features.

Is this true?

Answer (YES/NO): NO